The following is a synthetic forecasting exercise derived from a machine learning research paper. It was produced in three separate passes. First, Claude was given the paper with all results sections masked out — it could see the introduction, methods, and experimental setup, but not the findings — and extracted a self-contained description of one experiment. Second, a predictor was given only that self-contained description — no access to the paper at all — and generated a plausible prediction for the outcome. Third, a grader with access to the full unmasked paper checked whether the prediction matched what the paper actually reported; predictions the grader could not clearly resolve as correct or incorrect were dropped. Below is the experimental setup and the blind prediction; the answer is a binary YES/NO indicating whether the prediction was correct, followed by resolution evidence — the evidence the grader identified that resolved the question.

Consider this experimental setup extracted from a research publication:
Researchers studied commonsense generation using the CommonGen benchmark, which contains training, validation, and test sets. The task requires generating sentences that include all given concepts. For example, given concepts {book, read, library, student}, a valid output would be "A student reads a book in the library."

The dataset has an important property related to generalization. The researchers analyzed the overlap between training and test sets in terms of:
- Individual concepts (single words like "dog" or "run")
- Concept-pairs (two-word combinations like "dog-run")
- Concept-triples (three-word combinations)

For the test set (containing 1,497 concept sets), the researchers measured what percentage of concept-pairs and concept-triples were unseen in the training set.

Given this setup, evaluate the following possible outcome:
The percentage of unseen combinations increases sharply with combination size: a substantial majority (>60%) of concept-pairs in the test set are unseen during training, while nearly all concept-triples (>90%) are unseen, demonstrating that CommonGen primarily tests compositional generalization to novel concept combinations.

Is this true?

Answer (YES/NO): NO